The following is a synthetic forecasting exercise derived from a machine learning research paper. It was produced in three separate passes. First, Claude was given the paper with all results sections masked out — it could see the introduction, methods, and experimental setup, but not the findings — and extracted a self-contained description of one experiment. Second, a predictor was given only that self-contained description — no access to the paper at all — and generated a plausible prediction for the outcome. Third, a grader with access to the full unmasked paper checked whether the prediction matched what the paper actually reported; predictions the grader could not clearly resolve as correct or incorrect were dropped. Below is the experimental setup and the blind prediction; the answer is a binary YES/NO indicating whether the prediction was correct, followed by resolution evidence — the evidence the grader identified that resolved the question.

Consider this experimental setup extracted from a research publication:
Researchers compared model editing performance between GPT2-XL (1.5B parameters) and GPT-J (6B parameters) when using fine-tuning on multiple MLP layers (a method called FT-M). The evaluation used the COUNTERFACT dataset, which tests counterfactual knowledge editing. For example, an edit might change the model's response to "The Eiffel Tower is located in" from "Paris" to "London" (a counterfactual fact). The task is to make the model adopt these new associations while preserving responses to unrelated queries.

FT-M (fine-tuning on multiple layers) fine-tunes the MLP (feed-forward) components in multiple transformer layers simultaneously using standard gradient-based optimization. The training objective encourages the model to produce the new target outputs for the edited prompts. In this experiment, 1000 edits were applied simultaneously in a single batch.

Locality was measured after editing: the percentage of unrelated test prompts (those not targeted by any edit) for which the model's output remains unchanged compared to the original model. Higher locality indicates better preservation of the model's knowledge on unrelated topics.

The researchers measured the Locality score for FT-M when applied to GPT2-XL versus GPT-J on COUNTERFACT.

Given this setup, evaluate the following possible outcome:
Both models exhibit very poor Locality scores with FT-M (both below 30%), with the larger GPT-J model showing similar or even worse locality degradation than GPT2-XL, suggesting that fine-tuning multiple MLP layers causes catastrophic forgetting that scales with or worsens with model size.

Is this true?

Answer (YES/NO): NO